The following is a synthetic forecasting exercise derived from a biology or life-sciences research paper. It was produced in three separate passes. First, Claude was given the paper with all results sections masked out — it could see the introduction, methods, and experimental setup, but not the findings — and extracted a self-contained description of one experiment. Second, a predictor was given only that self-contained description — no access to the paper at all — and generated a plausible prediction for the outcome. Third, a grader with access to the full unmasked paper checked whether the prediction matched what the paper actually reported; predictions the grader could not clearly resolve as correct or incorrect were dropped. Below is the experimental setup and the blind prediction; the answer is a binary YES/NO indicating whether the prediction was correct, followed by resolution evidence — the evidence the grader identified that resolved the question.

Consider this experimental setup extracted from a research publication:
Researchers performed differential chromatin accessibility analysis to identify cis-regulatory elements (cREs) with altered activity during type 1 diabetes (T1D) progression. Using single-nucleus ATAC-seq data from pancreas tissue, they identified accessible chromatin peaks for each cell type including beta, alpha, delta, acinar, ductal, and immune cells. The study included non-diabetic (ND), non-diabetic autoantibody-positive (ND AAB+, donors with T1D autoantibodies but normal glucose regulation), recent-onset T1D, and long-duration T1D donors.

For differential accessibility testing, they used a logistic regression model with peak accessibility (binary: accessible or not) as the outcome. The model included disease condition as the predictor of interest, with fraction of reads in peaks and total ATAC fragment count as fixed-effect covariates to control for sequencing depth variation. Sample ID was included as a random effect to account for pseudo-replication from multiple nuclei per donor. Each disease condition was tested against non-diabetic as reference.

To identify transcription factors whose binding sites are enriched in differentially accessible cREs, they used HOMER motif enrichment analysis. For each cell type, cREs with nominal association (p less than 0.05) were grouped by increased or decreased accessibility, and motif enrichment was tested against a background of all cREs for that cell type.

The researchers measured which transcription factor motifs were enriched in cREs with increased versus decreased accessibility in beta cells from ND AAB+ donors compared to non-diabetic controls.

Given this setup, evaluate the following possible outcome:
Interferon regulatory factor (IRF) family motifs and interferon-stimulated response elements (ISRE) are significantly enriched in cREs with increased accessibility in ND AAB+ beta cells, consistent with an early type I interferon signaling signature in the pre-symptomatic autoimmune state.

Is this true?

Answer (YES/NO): YES